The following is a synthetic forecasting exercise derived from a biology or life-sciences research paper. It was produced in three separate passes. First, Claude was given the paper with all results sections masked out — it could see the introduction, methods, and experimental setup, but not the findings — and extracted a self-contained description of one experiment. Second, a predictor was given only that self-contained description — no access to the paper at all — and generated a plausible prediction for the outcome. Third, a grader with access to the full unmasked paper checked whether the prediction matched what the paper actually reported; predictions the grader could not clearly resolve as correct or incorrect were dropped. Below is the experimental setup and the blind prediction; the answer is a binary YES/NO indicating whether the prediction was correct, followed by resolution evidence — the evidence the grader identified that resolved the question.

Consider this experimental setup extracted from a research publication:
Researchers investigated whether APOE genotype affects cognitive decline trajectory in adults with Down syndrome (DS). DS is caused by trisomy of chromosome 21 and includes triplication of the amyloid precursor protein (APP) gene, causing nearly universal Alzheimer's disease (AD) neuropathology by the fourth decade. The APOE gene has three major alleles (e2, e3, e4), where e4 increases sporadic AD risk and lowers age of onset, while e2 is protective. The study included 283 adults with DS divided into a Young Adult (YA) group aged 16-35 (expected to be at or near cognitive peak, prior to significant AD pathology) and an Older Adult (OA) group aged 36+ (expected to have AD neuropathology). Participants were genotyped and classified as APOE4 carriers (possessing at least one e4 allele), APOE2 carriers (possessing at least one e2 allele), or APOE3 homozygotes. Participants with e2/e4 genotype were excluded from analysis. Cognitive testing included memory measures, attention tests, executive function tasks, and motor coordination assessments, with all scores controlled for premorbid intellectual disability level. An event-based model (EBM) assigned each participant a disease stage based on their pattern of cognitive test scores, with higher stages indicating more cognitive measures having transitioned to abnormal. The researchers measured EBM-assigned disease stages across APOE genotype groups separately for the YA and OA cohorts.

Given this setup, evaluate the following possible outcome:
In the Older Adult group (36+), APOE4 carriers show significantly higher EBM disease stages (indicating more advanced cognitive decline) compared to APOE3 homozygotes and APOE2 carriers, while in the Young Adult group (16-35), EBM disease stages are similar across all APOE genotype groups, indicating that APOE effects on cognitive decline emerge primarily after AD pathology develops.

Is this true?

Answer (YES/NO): YES